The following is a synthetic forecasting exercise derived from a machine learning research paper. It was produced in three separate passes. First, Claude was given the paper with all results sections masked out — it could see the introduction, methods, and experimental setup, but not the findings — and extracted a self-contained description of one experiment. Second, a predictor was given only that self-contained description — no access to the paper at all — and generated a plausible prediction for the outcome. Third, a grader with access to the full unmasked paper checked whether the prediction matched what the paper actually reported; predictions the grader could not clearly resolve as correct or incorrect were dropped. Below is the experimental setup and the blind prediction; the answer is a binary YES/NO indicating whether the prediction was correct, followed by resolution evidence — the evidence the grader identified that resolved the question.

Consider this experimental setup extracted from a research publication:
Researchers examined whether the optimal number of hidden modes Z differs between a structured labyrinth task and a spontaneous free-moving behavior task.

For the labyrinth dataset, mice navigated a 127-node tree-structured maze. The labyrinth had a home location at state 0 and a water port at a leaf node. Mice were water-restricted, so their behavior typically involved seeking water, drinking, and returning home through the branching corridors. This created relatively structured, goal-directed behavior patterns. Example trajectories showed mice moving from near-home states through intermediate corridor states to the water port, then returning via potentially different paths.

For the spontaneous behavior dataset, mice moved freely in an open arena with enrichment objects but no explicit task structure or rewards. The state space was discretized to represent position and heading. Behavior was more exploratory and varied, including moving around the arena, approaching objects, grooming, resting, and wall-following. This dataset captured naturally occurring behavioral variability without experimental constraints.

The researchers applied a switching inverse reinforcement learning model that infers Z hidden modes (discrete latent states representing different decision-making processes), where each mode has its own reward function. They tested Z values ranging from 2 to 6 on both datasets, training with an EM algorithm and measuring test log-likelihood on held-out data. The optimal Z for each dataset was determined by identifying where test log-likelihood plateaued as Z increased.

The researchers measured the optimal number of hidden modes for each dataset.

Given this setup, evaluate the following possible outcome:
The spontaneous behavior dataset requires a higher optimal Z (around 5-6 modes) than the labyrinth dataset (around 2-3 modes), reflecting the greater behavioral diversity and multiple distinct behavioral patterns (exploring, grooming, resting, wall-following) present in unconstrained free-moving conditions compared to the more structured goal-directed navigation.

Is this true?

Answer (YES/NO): YES